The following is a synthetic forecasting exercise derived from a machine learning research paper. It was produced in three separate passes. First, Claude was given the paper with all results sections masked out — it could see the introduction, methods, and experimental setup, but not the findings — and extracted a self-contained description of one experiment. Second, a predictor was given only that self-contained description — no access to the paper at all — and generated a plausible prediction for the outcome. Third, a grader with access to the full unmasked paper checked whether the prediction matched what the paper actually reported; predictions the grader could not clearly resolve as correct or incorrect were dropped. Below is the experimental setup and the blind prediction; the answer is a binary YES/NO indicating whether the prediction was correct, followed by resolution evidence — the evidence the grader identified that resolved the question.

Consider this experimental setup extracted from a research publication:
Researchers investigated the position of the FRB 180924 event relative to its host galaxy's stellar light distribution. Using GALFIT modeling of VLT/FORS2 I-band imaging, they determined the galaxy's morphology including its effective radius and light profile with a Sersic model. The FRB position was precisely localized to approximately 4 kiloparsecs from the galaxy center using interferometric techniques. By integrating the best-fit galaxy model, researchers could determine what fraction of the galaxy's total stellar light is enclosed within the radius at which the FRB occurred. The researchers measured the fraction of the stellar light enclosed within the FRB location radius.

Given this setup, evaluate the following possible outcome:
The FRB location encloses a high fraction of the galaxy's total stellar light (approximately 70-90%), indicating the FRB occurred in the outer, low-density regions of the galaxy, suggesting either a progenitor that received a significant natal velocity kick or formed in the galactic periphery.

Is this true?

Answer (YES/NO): YES